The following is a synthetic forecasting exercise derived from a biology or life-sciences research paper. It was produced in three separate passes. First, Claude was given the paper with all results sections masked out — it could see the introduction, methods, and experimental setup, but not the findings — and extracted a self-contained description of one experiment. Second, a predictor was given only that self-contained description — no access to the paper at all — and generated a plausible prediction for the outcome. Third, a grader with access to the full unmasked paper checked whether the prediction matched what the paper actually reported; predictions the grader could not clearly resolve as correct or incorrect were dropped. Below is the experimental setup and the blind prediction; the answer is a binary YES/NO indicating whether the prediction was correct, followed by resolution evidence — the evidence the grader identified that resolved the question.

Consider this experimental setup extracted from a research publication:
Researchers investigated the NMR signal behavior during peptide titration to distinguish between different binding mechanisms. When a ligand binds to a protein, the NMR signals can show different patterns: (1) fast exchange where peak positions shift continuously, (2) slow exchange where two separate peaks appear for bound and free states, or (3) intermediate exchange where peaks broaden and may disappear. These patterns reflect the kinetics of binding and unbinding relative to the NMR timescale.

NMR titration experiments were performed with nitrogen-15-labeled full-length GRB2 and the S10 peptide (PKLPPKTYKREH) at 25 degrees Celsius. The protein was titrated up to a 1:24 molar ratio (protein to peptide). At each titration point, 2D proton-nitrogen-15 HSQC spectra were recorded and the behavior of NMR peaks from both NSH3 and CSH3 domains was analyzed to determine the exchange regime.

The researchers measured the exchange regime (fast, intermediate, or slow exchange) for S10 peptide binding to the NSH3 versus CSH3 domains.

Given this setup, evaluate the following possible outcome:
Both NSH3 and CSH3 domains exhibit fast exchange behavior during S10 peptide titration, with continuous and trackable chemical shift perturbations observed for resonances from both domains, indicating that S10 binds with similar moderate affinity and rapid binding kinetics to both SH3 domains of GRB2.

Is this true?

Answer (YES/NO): YES